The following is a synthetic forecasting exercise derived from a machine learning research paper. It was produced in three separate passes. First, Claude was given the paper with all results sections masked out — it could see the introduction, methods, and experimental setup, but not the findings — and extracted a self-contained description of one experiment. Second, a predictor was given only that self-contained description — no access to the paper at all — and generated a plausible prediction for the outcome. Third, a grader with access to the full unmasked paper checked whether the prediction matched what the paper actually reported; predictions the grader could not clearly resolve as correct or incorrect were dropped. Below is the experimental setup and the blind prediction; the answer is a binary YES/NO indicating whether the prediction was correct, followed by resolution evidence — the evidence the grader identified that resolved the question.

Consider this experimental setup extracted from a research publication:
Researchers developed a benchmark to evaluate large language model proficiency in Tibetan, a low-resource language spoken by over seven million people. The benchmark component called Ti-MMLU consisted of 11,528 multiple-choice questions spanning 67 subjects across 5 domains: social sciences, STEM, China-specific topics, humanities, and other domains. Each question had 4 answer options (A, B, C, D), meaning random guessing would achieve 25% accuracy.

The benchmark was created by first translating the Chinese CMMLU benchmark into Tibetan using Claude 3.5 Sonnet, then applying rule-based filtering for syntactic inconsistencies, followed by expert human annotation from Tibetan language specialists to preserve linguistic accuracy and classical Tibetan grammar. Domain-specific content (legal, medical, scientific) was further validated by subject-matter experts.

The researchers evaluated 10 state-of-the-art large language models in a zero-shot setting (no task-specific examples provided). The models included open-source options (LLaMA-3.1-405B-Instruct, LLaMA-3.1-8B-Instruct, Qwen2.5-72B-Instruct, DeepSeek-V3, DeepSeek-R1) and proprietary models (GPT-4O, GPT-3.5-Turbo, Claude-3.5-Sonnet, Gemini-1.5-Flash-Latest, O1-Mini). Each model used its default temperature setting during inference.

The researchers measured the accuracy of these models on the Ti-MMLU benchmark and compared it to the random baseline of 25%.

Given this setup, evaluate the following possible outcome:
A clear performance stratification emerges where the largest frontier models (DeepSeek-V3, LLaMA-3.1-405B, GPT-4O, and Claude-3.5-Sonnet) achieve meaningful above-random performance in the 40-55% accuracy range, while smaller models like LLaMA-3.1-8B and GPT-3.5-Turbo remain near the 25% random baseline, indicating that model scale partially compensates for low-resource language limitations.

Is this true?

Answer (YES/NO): NO